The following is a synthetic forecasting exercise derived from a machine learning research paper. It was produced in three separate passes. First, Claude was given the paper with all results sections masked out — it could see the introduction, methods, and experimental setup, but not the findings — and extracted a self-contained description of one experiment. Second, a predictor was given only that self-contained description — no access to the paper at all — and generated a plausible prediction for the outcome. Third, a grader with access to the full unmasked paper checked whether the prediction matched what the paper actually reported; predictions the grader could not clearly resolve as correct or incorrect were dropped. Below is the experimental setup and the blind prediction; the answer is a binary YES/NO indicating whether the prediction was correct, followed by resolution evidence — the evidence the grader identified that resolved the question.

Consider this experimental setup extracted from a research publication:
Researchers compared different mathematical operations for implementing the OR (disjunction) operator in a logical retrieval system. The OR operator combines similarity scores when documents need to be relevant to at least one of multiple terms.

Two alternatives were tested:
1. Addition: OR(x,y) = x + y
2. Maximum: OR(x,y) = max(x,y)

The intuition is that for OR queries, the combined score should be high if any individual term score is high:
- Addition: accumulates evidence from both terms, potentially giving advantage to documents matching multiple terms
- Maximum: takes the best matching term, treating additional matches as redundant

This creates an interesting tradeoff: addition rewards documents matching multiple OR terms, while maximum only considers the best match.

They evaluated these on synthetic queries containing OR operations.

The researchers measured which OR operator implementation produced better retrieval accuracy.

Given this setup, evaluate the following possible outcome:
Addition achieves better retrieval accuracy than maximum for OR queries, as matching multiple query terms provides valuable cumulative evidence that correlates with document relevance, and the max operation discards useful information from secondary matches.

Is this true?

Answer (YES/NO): YES